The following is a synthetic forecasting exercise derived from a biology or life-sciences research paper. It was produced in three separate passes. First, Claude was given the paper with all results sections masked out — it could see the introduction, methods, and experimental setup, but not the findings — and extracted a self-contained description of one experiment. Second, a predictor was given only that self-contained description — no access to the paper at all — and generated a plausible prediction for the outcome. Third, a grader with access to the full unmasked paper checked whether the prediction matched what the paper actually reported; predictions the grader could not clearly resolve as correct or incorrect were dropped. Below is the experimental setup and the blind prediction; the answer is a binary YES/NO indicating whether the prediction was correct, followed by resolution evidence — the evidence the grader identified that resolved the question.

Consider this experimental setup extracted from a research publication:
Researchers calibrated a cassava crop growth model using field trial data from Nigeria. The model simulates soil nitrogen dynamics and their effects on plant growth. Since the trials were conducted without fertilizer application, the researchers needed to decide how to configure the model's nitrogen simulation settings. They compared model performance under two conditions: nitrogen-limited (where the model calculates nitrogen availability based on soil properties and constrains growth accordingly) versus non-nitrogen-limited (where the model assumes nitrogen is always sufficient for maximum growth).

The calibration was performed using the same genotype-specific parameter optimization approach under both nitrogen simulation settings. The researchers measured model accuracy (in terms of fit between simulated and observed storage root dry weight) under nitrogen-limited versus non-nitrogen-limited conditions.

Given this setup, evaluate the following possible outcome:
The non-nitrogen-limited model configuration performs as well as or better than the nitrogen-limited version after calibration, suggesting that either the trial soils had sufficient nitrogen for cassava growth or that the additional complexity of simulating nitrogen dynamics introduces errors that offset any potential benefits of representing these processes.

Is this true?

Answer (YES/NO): YES